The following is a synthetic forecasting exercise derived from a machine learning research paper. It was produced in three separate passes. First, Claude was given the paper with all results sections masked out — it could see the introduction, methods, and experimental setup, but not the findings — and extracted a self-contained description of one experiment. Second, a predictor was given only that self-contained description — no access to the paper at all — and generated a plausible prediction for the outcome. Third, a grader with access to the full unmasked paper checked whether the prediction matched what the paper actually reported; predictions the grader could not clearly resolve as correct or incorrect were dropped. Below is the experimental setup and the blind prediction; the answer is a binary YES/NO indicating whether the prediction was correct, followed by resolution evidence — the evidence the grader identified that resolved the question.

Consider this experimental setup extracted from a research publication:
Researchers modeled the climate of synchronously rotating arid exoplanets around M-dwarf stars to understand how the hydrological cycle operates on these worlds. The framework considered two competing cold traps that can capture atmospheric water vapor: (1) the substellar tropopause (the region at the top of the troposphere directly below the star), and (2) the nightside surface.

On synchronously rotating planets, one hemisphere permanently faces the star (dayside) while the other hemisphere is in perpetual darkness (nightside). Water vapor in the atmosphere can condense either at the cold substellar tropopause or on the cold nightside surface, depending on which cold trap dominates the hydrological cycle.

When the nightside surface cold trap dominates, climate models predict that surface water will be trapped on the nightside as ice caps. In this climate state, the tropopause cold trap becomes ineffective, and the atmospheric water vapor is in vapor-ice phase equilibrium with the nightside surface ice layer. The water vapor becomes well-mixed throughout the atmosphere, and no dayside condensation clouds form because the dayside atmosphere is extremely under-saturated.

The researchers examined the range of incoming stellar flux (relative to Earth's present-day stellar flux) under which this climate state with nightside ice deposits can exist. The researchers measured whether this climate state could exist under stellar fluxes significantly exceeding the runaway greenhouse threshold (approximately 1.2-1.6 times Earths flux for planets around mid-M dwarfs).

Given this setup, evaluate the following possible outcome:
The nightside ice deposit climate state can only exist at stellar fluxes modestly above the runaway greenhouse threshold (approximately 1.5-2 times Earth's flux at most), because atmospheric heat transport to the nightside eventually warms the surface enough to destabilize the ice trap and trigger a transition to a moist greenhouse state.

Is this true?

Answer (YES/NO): NO